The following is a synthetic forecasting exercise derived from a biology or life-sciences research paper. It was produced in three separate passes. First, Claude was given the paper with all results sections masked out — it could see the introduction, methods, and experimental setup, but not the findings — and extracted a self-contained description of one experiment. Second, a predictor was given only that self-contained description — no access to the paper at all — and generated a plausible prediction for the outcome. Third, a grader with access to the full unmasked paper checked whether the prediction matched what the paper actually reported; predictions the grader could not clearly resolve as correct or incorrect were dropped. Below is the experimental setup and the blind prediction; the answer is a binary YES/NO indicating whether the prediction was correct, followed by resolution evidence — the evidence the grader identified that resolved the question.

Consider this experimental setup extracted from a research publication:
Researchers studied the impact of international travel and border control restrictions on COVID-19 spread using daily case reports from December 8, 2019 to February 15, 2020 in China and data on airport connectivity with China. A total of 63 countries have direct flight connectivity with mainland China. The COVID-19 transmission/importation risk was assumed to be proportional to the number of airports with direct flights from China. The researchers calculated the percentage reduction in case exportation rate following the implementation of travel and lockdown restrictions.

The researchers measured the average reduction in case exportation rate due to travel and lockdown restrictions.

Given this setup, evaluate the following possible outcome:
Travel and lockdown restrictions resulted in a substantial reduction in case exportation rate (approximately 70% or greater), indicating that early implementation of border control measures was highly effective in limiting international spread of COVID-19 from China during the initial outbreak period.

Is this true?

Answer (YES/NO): YES